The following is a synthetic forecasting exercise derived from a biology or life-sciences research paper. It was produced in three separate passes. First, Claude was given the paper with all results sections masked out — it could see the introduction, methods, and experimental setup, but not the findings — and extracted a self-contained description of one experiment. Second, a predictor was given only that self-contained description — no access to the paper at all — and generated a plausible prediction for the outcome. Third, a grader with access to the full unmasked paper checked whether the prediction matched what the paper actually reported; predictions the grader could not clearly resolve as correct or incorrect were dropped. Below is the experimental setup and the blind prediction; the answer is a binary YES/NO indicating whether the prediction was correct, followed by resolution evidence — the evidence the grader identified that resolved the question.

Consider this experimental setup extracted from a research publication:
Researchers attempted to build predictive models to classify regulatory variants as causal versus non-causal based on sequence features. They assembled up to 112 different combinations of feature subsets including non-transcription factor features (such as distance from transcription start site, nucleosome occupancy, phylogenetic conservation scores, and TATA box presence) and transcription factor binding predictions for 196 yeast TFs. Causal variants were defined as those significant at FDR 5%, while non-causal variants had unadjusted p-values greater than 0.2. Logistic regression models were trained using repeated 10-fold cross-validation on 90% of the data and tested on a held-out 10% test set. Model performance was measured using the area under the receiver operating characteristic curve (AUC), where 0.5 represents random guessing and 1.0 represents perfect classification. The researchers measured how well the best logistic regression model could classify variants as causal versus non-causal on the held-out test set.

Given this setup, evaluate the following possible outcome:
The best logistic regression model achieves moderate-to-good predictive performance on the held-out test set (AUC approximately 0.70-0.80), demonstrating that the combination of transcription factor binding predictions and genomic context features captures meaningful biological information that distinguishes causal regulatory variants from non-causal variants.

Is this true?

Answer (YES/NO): YES